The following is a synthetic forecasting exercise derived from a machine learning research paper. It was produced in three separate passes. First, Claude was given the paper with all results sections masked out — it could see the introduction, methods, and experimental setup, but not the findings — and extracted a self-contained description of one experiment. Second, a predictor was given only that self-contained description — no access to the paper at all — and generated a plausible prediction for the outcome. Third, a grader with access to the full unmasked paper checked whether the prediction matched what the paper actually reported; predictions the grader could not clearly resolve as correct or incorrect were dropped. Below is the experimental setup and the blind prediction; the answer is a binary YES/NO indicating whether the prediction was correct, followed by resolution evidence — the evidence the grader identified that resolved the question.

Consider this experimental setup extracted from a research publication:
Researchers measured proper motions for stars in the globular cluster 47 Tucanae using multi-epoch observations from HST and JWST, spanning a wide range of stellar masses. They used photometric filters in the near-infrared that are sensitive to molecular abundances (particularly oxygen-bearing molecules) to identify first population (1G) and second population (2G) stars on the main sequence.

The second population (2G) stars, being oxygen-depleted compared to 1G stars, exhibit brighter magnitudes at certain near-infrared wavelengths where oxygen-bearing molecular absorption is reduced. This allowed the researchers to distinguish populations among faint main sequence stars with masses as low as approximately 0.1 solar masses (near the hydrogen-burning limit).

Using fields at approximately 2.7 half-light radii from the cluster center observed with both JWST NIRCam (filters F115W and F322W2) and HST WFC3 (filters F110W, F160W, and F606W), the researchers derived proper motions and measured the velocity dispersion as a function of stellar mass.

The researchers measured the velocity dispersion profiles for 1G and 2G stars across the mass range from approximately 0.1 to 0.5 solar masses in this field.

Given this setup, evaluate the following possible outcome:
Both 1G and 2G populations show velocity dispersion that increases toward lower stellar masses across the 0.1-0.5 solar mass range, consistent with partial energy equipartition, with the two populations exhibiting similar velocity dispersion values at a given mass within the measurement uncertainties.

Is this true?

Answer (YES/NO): NO